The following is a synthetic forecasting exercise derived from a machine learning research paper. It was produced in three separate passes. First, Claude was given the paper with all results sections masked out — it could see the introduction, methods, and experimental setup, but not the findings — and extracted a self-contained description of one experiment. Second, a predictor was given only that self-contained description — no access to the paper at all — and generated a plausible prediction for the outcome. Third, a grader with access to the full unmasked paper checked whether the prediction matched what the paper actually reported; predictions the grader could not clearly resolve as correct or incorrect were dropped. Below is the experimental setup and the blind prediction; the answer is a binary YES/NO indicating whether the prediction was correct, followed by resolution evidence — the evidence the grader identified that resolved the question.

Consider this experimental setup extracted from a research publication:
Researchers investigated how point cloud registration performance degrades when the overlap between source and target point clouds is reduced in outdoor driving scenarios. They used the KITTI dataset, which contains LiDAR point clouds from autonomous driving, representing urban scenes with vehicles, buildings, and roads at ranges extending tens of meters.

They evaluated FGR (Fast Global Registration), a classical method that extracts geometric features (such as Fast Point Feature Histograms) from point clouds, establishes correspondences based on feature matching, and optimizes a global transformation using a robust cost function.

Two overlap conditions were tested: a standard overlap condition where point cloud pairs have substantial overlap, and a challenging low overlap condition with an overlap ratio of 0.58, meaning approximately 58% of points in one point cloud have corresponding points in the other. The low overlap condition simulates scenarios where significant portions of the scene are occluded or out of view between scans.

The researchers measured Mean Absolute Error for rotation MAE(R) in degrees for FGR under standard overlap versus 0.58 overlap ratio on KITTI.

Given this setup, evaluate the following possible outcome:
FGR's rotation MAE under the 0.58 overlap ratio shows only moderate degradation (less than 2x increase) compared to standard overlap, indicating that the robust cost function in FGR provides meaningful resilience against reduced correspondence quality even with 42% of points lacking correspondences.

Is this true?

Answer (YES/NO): NO